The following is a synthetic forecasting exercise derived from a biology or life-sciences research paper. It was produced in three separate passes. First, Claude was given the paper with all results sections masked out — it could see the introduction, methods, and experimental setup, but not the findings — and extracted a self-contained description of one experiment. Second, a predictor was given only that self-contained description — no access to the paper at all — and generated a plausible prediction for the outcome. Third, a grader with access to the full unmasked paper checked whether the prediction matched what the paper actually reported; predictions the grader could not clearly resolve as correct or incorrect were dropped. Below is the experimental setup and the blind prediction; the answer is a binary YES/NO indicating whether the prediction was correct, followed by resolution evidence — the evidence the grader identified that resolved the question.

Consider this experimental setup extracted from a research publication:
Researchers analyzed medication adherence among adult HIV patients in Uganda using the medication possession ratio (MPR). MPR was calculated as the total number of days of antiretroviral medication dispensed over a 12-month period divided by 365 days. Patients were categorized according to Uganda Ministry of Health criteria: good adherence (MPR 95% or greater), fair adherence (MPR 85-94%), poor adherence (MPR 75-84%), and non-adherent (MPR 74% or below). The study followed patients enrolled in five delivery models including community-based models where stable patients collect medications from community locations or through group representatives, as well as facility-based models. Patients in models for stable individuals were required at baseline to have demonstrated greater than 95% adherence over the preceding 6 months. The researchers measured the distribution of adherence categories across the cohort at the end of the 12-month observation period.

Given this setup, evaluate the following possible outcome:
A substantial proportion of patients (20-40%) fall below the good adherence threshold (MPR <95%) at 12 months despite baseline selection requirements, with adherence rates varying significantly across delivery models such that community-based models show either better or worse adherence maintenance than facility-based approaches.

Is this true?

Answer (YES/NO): NO